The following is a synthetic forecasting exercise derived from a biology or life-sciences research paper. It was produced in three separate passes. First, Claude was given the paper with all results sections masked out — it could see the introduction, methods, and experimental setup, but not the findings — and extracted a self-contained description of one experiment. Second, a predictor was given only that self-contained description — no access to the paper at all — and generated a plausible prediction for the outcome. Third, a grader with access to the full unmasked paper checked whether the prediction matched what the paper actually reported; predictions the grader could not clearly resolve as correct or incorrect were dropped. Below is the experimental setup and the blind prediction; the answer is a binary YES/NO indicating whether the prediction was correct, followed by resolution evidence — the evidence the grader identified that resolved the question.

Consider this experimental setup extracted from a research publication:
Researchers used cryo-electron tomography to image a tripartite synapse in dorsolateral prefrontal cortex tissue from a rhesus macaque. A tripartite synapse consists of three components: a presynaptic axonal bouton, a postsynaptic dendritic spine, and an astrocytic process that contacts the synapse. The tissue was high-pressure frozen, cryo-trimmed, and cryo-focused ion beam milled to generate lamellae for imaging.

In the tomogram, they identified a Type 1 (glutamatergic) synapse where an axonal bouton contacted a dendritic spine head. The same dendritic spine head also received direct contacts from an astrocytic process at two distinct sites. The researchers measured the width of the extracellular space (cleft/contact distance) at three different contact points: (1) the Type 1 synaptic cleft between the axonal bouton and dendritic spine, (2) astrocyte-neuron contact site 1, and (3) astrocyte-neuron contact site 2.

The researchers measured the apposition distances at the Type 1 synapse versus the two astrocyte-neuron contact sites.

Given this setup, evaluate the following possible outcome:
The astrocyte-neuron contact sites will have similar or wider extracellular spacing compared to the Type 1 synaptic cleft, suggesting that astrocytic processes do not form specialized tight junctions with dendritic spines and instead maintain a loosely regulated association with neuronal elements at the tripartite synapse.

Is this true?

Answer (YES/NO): NO